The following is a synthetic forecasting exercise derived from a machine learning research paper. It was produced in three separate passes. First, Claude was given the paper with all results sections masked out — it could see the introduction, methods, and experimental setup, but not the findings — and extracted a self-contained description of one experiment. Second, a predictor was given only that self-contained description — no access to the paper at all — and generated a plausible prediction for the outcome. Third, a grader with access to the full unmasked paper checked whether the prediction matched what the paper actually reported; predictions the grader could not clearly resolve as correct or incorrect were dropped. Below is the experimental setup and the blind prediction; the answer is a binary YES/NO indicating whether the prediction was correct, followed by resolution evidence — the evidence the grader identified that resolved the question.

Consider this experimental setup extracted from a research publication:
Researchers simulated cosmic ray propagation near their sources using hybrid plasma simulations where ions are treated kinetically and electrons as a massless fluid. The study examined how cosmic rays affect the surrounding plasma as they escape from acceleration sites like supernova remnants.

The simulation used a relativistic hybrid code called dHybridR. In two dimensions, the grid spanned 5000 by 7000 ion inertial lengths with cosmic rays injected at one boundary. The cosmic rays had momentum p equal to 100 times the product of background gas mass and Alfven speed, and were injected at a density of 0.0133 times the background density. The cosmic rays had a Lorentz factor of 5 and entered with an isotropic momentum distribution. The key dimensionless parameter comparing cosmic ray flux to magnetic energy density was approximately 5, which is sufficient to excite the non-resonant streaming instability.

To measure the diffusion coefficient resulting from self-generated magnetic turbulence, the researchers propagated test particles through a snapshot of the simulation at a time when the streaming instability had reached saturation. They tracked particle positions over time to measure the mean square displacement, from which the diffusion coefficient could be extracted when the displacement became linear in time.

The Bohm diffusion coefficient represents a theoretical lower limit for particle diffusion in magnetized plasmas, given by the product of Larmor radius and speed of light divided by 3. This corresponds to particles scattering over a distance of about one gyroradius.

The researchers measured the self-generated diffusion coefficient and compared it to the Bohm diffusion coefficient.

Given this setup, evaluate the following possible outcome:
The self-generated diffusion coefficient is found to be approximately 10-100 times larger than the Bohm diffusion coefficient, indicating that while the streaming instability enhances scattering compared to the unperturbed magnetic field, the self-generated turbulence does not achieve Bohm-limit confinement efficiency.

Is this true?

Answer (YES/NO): NO